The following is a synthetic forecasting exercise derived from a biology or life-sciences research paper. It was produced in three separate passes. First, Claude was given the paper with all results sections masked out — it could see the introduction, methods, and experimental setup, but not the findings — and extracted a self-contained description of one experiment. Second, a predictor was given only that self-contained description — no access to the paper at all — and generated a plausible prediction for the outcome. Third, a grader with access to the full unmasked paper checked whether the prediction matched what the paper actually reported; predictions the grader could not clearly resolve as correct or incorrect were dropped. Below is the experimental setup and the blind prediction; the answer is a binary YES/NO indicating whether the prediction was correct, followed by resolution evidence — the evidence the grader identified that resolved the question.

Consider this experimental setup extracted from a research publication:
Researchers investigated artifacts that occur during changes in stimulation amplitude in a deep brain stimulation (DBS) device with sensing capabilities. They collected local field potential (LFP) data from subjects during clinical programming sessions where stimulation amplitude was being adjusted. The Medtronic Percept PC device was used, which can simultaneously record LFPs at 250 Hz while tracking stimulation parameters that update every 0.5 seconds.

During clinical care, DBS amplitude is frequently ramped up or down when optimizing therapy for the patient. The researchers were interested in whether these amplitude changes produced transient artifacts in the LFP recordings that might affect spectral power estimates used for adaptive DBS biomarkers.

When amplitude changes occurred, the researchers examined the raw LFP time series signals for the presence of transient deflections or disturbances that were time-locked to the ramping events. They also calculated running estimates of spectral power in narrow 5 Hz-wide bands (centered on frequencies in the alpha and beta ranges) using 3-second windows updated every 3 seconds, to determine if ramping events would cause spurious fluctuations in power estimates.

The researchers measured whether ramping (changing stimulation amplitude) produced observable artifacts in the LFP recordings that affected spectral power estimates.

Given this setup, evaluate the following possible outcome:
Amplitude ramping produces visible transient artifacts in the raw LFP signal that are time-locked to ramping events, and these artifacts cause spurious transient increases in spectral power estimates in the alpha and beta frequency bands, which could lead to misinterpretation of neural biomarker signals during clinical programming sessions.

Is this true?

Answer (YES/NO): YES